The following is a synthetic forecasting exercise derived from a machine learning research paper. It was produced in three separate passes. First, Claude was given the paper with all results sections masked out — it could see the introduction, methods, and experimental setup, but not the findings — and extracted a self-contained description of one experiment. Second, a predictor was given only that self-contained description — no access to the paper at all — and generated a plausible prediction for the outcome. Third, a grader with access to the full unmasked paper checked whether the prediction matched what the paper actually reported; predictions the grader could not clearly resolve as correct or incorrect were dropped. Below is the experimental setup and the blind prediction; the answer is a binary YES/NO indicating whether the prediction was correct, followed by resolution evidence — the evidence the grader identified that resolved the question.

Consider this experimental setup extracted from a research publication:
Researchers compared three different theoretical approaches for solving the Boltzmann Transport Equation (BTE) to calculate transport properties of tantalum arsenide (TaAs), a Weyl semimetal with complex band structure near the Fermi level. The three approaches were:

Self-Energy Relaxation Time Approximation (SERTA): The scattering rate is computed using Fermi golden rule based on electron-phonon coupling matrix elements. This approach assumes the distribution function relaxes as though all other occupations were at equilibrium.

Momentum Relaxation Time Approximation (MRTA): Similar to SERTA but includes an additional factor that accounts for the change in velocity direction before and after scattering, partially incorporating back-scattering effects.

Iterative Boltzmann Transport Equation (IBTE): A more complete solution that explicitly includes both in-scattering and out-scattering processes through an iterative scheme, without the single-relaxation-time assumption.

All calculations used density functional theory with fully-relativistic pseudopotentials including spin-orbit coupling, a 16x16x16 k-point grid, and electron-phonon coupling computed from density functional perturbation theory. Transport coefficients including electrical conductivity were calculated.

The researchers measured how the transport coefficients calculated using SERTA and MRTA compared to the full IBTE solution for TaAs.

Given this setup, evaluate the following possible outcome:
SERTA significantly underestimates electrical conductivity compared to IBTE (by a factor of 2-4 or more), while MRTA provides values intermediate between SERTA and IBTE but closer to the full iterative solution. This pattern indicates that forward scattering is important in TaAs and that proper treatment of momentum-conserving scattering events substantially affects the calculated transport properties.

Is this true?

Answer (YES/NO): NO